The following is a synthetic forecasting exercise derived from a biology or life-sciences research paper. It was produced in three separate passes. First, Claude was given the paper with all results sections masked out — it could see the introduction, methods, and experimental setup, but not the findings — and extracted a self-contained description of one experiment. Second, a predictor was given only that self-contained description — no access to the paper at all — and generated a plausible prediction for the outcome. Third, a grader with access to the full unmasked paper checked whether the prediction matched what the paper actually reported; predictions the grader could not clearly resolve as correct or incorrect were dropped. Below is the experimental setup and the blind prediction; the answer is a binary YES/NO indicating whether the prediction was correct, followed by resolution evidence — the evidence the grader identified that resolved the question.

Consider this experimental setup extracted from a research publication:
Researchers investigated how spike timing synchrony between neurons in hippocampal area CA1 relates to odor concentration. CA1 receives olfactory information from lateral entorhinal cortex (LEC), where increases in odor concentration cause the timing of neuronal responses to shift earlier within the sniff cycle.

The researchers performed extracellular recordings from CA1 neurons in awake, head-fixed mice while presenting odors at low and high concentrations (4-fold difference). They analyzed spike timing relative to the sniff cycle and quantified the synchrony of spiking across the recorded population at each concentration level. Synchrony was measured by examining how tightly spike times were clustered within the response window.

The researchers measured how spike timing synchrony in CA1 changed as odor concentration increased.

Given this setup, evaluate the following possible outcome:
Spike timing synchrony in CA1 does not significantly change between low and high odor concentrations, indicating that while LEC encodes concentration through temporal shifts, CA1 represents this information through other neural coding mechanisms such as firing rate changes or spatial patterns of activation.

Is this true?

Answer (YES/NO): NO